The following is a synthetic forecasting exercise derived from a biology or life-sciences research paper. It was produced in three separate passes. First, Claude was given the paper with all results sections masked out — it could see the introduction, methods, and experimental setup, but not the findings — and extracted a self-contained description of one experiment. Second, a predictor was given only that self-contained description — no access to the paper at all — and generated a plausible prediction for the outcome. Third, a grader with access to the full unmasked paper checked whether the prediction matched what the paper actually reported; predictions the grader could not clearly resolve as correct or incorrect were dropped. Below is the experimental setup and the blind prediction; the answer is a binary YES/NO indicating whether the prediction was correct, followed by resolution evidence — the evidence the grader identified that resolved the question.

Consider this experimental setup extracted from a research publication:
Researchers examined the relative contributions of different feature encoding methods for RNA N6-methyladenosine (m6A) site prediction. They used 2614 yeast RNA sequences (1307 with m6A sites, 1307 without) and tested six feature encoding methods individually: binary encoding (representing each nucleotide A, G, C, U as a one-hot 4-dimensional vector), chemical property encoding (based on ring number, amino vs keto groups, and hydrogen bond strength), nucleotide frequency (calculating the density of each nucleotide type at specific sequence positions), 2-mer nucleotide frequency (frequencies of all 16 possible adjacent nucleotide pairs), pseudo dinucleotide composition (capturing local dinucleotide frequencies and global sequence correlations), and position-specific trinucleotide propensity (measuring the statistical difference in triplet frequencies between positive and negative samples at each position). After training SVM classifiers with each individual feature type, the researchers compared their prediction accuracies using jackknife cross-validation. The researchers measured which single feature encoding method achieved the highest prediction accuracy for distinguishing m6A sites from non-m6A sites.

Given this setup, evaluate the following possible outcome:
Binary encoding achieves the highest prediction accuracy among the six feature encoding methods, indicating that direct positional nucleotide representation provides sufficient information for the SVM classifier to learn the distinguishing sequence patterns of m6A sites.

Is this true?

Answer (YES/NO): NO